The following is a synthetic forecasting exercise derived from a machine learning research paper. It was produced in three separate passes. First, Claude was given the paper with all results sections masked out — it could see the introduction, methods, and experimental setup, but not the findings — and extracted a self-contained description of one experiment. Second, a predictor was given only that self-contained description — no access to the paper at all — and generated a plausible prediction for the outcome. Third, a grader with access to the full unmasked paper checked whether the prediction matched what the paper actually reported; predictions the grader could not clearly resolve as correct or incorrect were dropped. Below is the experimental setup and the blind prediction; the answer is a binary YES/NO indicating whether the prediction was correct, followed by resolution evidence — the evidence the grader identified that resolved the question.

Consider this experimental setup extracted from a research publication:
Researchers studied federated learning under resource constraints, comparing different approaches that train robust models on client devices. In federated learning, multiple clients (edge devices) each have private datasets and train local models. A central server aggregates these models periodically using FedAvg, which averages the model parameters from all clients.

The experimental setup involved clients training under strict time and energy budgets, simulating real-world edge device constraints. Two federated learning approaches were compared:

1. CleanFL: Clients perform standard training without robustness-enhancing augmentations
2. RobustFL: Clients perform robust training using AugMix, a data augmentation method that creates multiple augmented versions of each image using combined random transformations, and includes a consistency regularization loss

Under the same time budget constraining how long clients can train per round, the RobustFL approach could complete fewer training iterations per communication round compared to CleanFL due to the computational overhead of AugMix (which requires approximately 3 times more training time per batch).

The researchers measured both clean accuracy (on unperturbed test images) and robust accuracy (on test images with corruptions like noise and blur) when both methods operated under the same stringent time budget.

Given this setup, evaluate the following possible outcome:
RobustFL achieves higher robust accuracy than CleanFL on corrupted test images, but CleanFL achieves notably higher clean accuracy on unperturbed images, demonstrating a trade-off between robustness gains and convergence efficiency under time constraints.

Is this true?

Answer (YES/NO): NO